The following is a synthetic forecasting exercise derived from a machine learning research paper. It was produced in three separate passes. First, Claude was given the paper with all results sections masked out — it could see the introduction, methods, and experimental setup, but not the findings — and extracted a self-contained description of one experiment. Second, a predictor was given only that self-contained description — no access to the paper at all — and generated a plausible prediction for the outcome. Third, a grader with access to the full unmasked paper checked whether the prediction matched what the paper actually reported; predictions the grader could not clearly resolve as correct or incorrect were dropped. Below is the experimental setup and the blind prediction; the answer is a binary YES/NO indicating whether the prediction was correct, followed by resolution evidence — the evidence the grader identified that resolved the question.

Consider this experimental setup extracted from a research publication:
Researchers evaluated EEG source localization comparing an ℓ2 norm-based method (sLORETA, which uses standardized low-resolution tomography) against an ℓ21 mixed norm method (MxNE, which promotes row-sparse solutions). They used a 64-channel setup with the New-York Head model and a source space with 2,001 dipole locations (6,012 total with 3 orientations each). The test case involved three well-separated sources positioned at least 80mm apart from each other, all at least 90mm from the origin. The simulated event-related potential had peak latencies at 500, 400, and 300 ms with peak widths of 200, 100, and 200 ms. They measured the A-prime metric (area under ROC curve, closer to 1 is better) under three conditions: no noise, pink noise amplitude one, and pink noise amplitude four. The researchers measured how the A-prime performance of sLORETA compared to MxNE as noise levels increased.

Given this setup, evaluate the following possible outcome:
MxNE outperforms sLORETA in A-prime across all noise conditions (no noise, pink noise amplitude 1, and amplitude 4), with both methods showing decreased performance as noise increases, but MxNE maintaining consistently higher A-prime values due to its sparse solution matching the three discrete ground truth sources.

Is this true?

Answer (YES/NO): YES